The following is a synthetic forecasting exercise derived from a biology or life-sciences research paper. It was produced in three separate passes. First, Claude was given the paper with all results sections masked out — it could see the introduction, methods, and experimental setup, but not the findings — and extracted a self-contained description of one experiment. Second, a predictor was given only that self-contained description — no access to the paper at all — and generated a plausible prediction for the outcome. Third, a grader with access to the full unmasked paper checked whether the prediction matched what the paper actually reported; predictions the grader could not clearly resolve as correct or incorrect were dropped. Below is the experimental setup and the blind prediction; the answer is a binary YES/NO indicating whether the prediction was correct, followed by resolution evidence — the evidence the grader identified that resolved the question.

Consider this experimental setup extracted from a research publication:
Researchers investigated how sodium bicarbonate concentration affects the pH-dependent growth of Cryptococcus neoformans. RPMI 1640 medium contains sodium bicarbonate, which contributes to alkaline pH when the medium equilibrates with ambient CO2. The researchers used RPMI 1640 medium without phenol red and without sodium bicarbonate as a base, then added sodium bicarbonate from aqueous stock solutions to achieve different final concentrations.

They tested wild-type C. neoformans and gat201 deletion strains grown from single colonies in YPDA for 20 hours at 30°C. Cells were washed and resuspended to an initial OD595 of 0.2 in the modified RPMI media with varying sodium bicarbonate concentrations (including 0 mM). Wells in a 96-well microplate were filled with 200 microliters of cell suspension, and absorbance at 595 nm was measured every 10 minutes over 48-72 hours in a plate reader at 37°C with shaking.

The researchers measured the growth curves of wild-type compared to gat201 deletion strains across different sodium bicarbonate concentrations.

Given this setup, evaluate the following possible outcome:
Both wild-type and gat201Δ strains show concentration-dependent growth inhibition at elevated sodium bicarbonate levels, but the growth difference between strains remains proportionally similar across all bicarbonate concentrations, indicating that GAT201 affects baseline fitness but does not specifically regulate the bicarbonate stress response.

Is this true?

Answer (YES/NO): NO